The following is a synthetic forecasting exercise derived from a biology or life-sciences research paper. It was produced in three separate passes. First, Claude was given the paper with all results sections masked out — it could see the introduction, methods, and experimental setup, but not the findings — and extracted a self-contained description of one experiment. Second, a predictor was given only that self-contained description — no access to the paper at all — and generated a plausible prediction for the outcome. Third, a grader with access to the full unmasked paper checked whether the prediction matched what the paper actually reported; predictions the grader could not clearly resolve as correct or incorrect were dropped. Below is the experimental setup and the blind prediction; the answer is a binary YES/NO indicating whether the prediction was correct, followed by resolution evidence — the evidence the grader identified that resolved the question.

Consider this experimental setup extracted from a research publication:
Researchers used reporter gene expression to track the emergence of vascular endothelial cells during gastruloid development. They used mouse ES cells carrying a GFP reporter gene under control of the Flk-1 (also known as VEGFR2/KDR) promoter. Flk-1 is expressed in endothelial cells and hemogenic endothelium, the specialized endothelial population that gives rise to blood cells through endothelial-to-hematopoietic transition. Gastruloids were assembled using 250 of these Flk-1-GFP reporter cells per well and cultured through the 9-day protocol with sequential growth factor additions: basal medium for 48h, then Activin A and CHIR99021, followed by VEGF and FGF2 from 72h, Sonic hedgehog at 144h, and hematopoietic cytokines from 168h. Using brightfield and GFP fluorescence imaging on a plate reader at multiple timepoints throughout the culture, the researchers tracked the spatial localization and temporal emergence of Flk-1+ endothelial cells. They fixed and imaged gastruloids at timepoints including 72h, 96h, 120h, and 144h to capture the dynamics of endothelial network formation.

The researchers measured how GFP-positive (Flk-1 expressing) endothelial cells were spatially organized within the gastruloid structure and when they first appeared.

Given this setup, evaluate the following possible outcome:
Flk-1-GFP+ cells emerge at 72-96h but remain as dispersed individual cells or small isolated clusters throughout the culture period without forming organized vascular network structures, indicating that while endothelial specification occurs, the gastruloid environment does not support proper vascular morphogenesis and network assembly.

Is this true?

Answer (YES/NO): NO